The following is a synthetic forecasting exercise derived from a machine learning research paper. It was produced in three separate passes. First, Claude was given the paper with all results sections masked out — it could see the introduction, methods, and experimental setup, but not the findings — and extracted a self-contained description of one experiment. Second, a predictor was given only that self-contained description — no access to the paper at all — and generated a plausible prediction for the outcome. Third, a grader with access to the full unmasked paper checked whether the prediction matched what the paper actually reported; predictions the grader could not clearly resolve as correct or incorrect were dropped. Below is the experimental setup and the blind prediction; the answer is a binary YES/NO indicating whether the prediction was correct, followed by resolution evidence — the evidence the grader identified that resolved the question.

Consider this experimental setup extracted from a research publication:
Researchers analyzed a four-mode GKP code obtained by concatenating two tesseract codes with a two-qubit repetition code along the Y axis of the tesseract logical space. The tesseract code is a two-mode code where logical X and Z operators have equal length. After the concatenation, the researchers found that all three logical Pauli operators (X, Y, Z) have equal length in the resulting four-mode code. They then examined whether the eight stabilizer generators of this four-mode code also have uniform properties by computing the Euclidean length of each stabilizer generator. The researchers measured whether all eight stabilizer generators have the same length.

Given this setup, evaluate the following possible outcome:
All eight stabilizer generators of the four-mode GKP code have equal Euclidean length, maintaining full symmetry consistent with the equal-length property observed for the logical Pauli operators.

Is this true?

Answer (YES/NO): NO